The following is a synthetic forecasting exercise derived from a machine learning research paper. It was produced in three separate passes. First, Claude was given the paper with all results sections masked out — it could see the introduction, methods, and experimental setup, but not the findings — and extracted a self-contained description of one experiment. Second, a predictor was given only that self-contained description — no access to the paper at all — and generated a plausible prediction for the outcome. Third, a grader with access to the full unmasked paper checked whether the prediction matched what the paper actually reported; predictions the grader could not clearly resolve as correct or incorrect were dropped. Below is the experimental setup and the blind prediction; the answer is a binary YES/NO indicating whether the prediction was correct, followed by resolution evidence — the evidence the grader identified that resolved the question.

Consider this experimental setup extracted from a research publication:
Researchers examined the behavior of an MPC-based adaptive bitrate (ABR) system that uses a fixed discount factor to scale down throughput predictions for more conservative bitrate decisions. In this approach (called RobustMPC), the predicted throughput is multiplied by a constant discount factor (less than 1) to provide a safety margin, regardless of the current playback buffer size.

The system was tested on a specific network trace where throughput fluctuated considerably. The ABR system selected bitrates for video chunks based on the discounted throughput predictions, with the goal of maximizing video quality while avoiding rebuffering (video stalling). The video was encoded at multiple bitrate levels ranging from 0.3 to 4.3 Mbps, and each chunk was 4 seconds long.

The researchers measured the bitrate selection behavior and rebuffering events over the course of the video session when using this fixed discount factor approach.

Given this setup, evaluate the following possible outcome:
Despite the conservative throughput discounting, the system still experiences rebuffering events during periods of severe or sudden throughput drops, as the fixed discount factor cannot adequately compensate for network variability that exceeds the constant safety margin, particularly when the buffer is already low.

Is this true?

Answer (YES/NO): YES